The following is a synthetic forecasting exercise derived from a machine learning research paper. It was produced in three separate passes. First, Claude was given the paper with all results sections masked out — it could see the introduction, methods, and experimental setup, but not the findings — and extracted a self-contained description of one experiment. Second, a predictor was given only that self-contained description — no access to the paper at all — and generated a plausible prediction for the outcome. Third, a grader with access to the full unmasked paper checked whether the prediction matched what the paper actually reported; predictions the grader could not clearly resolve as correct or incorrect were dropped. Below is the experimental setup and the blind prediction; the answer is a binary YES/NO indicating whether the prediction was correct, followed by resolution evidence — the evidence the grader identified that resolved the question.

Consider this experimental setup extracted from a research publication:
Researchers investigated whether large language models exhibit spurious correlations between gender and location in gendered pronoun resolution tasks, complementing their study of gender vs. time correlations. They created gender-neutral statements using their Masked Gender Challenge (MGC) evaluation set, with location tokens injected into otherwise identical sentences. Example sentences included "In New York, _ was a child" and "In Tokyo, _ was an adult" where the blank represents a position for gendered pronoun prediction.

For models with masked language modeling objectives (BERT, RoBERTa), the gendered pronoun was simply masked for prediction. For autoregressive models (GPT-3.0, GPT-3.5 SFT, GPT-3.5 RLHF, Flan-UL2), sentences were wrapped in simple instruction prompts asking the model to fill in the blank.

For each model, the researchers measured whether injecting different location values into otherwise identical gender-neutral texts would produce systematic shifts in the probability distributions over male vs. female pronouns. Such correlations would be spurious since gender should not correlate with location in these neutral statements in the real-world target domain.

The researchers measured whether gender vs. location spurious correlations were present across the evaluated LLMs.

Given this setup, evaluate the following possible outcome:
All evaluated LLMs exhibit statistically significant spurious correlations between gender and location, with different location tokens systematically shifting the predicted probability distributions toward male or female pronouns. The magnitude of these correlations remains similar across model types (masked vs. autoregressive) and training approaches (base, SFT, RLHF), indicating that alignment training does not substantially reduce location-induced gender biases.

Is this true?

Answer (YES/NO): NO